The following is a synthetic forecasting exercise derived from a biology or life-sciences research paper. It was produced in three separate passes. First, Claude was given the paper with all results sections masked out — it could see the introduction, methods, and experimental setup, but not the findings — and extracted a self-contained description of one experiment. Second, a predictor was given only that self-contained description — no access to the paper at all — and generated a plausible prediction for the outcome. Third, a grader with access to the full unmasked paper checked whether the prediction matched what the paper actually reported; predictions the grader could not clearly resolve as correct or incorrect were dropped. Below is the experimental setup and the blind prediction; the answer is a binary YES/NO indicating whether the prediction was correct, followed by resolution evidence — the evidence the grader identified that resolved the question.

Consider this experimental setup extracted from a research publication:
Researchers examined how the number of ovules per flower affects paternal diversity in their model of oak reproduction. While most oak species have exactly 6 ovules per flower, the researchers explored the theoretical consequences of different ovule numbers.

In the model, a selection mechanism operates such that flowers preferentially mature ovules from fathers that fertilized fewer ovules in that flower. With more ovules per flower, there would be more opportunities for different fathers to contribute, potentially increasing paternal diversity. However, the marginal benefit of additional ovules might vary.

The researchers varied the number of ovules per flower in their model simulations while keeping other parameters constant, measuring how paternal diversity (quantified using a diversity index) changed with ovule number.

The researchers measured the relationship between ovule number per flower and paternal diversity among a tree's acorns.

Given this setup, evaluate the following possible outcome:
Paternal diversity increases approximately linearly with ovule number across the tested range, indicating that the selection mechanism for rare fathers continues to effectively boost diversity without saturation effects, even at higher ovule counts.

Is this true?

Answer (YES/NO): NO